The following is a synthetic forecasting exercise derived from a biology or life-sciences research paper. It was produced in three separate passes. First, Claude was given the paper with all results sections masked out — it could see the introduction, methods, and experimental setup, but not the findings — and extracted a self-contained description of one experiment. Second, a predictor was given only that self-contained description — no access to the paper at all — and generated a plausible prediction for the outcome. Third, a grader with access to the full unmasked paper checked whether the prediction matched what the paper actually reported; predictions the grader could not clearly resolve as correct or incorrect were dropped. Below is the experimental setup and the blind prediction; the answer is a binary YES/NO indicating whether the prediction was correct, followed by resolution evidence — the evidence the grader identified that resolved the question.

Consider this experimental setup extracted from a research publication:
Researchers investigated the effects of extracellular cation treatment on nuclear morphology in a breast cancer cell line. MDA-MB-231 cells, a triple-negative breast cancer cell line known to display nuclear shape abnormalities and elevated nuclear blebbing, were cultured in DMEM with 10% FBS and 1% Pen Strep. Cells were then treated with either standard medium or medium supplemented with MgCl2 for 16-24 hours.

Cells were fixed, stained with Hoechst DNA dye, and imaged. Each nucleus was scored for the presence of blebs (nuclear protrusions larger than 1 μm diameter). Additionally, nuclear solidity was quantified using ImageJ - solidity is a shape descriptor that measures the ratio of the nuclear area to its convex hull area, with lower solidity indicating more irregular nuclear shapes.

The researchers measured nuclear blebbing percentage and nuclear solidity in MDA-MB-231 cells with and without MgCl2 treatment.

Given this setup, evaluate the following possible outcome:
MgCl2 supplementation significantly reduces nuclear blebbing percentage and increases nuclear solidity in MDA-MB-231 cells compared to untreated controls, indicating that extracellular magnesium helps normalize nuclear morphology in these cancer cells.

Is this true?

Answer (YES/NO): NO